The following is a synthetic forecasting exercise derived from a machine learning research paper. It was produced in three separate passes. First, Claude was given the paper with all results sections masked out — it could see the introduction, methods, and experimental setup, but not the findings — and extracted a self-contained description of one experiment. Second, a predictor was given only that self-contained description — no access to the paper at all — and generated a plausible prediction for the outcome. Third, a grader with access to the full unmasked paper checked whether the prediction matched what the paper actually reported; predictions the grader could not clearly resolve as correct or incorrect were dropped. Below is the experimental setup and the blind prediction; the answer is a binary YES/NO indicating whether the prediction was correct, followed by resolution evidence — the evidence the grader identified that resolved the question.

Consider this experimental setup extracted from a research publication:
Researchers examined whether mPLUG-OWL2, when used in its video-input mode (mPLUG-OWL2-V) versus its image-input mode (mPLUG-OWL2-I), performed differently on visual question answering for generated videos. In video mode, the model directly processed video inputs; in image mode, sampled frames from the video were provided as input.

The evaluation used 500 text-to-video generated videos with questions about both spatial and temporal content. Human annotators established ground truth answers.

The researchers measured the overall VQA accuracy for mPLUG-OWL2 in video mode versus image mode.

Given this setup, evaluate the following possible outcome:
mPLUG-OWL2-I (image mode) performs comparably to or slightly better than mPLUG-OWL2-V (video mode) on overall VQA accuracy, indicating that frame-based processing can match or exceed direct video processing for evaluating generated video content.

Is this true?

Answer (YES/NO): NO